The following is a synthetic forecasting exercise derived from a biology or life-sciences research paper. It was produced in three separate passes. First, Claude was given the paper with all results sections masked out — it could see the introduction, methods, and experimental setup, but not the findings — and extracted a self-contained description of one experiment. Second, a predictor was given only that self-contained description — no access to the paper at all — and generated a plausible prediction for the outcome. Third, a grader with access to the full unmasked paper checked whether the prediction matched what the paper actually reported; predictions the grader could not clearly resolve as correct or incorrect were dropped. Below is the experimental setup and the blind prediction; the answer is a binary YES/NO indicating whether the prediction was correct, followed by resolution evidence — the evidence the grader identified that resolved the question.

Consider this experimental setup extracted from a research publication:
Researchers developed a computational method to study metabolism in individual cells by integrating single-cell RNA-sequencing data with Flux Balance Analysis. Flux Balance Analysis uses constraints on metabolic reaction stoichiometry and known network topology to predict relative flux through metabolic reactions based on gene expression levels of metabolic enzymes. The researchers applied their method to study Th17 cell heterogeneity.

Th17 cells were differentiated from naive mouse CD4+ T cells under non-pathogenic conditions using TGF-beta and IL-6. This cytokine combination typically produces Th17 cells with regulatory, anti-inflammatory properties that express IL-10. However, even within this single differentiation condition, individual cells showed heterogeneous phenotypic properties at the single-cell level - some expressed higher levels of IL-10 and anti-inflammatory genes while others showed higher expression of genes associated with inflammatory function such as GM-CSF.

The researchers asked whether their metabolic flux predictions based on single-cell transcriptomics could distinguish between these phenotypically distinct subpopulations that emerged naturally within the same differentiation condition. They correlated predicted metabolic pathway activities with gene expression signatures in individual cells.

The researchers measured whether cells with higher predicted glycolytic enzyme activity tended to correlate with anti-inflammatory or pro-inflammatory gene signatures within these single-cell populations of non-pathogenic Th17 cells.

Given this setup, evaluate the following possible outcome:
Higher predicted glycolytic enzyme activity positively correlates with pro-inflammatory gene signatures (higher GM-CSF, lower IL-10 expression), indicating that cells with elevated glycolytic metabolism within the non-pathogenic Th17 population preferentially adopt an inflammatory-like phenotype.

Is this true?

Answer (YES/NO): NO